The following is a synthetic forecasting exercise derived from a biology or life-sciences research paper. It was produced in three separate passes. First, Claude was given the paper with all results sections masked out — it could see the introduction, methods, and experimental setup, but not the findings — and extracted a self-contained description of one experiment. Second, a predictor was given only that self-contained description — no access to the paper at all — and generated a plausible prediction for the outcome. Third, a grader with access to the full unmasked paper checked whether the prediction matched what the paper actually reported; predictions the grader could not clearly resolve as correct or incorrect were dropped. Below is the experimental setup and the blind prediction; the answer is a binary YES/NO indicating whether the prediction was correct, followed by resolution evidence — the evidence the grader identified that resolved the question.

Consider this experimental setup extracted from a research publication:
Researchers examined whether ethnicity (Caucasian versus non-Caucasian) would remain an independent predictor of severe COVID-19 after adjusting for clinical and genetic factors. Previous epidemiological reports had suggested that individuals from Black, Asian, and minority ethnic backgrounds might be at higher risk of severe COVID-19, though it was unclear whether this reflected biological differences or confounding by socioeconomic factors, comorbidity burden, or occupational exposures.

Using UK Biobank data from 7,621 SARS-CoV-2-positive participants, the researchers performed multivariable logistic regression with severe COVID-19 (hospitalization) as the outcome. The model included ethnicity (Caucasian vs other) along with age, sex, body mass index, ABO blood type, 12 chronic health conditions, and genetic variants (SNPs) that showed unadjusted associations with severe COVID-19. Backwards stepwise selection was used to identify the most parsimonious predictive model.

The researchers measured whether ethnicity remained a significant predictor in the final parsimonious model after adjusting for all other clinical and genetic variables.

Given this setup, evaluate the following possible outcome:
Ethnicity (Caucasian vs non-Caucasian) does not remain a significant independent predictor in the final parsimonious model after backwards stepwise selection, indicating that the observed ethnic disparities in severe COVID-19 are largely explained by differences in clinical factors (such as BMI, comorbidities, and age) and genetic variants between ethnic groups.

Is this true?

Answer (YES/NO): NO